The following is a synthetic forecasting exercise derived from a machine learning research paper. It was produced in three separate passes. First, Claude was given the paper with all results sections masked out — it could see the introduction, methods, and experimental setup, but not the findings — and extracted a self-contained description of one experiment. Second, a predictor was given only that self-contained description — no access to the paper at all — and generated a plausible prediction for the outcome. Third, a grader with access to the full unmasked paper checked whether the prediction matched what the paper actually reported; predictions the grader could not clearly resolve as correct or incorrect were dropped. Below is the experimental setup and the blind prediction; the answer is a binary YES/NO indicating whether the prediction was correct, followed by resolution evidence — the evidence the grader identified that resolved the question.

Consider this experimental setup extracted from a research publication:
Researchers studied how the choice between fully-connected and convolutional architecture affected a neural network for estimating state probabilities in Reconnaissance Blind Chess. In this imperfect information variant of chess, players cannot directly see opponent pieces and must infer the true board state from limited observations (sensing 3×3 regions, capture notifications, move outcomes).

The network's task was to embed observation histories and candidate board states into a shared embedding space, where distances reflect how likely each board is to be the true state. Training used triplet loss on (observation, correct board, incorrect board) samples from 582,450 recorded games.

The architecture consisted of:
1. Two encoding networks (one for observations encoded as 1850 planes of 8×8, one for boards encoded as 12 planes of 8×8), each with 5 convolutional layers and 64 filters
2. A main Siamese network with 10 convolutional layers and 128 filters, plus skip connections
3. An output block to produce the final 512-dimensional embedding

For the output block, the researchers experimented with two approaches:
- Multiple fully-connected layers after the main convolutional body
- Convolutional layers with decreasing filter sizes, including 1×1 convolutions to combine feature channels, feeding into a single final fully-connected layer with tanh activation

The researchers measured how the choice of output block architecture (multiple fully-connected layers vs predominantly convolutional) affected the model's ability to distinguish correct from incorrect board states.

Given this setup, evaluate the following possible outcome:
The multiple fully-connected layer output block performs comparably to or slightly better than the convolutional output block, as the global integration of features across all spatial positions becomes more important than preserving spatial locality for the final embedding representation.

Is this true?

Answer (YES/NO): NO